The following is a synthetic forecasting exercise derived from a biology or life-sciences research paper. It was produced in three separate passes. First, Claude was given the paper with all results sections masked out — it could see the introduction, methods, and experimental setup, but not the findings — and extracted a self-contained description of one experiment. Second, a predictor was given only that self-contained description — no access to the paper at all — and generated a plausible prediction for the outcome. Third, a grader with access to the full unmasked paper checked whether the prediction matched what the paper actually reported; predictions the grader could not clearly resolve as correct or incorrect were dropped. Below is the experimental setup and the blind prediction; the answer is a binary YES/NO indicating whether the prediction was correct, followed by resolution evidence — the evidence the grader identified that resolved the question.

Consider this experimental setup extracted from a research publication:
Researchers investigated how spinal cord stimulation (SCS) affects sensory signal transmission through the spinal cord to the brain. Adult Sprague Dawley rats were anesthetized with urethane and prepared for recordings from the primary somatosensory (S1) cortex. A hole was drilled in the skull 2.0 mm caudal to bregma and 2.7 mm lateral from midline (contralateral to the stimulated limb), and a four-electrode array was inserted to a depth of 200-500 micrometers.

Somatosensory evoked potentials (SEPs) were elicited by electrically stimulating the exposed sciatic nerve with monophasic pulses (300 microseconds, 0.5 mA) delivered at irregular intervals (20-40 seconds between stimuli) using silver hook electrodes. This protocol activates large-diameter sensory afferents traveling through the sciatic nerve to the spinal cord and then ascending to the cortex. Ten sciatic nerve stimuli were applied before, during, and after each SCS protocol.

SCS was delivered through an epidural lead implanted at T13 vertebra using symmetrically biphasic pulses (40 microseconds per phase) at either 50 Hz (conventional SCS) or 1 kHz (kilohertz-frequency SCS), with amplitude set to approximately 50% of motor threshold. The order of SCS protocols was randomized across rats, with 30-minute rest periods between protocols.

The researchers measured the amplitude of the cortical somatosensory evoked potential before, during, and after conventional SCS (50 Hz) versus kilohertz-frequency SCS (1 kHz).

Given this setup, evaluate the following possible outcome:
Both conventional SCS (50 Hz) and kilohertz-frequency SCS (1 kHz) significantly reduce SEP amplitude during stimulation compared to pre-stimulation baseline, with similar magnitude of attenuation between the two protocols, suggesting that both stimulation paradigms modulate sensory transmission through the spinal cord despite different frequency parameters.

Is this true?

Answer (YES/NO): YES